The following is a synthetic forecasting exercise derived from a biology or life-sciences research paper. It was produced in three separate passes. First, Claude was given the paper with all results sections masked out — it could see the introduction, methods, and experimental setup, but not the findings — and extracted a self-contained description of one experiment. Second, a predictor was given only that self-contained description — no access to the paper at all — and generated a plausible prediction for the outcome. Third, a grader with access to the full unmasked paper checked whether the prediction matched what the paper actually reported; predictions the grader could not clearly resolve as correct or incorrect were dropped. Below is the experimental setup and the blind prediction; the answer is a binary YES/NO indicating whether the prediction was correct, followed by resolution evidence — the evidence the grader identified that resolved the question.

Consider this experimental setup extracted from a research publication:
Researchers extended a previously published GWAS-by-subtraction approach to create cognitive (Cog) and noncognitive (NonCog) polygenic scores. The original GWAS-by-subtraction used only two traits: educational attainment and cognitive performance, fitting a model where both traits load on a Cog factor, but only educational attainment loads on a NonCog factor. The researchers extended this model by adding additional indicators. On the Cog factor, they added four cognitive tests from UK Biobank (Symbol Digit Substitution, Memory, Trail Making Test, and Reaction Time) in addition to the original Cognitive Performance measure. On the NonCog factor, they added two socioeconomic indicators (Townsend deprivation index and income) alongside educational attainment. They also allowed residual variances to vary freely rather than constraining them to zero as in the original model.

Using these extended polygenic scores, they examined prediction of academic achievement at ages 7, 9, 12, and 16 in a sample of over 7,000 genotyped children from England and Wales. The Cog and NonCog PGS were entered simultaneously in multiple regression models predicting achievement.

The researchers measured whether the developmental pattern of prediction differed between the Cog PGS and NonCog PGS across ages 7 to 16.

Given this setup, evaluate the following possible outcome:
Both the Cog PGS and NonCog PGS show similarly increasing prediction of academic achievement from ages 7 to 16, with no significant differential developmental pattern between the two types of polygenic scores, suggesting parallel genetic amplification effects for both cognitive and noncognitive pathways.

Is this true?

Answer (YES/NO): NO